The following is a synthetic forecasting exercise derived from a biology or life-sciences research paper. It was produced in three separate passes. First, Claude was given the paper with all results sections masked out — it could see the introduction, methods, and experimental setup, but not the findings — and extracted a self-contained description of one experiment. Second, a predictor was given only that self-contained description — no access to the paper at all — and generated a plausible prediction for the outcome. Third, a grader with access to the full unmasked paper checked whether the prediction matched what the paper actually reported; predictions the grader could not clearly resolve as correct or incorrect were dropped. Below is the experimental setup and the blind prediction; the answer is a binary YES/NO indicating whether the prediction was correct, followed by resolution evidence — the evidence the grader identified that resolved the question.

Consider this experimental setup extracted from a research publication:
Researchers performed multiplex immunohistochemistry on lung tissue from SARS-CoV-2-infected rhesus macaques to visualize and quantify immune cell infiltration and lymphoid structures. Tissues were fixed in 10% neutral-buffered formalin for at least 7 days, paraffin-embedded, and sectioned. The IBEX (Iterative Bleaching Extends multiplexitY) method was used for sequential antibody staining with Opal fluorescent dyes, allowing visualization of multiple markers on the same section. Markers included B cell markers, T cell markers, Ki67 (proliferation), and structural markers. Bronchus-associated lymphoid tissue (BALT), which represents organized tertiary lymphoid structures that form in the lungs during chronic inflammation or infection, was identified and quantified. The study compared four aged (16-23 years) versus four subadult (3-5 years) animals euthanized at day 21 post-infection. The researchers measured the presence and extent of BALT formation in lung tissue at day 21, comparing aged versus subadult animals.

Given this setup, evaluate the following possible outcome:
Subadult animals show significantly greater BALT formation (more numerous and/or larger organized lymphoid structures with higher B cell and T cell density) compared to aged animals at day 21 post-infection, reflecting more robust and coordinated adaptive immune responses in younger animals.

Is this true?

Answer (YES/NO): YES